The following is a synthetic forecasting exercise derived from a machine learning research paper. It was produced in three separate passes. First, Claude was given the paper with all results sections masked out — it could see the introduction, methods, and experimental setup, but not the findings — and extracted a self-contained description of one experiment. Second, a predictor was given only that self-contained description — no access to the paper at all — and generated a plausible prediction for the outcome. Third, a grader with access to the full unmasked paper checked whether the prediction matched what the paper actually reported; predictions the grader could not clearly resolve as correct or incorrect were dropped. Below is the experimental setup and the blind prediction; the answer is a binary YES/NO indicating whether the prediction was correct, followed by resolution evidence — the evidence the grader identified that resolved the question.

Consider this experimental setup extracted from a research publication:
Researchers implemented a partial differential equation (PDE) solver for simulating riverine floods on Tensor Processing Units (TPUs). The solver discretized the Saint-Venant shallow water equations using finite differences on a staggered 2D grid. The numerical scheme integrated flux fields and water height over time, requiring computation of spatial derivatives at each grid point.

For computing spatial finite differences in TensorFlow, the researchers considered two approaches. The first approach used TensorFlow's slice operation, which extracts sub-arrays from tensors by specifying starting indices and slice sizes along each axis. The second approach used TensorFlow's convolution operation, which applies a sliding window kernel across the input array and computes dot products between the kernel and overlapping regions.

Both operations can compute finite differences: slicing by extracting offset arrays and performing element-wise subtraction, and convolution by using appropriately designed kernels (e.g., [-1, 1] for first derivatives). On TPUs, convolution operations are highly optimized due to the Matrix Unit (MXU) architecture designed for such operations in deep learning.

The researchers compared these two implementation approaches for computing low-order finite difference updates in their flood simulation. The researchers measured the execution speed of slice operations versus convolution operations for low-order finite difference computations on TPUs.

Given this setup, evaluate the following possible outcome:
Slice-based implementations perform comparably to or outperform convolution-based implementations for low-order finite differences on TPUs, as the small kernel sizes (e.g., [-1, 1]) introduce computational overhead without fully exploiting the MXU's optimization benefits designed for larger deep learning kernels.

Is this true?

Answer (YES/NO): YES